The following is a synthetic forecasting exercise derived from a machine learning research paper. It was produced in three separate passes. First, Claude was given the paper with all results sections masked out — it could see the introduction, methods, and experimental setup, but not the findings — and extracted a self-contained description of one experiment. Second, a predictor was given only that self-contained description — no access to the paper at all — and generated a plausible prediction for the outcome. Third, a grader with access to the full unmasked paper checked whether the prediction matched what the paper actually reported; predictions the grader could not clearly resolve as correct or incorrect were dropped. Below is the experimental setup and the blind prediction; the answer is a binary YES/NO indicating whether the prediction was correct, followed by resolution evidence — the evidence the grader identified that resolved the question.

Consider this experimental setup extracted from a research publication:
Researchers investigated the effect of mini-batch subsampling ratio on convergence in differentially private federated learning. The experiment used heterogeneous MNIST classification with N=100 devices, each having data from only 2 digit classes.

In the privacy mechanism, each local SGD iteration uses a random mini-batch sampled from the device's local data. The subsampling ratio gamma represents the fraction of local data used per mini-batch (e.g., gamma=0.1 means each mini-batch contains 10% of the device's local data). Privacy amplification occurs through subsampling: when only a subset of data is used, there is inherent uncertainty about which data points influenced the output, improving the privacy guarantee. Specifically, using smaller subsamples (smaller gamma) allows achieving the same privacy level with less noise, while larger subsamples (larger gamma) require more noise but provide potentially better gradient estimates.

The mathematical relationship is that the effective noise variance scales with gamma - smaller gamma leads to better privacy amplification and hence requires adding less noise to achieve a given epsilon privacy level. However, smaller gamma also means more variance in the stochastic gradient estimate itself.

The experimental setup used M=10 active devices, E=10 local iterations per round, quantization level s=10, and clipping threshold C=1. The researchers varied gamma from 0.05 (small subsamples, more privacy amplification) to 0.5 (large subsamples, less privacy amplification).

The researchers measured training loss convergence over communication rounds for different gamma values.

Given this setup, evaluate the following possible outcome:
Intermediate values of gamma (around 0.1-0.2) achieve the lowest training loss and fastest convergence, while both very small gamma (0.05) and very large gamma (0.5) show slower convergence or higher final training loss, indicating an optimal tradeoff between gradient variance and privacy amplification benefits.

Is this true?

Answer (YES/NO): NO